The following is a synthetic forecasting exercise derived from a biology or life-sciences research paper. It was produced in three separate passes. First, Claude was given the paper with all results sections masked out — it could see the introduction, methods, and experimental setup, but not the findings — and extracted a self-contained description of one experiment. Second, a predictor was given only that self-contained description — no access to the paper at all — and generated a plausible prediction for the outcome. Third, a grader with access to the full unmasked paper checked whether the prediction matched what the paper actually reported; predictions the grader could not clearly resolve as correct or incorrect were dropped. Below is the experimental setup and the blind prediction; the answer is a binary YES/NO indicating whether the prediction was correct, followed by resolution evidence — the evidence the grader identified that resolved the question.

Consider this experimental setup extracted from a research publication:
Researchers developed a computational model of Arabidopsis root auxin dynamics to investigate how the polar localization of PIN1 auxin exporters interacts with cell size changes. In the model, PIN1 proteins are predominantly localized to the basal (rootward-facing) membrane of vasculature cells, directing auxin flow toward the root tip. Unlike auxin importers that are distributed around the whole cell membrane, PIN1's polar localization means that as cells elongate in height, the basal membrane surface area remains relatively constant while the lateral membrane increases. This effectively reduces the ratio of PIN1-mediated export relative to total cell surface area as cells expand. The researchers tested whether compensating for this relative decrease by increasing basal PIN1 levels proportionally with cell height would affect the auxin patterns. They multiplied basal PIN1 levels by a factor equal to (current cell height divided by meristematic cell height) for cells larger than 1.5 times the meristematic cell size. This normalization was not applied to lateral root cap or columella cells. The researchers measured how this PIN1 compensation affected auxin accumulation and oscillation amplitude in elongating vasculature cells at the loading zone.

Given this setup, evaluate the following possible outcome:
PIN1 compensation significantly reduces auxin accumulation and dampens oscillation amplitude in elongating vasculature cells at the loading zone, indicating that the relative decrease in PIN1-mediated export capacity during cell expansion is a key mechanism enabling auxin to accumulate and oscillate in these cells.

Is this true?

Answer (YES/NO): YES